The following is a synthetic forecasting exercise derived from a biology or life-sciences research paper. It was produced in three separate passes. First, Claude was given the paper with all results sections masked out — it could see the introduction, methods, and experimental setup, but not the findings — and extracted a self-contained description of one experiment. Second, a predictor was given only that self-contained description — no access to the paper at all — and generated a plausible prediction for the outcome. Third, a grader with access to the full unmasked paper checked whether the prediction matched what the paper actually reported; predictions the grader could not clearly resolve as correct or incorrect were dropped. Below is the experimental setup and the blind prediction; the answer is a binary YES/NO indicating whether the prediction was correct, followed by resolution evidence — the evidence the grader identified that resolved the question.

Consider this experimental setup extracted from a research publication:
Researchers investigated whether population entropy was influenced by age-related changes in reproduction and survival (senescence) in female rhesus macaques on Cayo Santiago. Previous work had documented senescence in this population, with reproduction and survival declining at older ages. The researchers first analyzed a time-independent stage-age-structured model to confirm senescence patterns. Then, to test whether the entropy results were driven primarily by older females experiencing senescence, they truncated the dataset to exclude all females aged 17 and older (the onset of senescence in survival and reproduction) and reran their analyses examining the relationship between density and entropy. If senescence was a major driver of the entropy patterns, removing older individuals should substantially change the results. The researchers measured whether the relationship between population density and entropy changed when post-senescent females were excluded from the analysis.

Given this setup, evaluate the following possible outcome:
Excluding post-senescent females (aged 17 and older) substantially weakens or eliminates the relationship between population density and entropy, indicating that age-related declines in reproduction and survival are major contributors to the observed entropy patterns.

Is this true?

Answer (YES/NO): NO